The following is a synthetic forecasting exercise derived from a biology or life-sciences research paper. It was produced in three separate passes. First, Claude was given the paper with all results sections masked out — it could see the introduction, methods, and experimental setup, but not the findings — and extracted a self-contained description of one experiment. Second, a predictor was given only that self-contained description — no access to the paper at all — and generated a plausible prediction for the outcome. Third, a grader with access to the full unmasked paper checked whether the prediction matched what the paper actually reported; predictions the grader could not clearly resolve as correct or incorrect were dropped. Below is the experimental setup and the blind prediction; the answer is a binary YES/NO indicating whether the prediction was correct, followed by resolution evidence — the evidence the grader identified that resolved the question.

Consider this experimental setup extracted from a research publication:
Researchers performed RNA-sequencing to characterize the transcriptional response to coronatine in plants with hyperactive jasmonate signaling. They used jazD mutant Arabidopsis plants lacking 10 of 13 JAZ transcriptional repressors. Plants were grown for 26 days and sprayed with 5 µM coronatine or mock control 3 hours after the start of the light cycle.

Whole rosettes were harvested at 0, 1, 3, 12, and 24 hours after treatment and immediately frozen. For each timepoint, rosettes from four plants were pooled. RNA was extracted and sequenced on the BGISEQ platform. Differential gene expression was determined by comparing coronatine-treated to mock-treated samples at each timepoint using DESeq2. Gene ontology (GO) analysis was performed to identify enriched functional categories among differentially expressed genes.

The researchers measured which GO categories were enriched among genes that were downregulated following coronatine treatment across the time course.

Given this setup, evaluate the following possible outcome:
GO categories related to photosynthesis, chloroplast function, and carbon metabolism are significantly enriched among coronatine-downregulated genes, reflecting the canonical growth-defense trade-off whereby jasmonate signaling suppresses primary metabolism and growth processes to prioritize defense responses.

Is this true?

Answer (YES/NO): YES